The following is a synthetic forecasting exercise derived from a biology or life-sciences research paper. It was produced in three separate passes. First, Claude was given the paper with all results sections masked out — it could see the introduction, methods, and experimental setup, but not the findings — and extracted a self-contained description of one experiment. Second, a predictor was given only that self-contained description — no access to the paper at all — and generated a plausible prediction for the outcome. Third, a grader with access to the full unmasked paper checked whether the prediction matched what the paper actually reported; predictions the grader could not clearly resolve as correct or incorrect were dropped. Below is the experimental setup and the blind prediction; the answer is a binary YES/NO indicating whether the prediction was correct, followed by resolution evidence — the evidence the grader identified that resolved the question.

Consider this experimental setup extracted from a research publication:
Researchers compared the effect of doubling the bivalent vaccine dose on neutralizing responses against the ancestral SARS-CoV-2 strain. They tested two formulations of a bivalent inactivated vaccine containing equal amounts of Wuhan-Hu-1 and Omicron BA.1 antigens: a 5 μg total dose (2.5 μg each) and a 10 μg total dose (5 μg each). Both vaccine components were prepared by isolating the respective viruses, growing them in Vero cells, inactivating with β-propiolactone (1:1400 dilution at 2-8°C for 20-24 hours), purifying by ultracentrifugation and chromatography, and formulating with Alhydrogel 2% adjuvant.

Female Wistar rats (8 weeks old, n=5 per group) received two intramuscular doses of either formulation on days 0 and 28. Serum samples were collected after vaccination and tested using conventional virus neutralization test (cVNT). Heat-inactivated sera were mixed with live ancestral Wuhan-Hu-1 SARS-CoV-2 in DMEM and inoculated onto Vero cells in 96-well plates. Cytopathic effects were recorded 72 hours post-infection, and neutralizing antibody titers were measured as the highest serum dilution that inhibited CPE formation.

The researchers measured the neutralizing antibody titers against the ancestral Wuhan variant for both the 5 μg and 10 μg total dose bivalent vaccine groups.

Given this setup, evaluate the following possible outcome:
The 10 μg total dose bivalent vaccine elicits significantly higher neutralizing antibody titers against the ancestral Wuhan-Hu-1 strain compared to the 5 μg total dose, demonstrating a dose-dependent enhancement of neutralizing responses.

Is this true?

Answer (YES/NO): NO